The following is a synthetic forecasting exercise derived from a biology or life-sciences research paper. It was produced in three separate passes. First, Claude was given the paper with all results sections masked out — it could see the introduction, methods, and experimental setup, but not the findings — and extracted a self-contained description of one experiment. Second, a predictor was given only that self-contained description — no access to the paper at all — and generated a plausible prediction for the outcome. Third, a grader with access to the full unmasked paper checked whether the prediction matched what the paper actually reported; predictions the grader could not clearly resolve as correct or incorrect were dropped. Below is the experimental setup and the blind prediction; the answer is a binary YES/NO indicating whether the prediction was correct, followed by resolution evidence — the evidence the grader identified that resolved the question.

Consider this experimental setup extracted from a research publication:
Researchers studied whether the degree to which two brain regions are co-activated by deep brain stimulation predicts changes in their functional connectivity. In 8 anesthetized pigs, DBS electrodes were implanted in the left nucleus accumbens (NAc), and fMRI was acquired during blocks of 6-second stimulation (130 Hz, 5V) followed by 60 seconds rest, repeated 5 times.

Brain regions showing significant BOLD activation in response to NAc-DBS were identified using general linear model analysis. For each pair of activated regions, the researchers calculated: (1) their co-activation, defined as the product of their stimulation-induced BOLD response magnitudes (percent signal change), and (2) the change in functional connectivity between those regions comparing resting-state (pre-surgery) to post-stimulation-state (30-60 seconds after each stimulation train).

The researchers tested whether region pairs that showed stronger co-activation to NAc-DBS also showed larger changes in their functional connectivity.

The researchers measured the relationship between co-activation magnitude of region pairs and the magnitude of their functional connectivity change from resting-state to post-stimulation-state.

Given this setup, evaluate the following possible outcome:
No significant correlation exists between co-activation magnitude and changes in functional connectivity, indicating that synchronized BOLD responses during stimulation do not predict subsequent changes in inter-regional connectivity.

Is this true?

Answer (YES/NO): NO